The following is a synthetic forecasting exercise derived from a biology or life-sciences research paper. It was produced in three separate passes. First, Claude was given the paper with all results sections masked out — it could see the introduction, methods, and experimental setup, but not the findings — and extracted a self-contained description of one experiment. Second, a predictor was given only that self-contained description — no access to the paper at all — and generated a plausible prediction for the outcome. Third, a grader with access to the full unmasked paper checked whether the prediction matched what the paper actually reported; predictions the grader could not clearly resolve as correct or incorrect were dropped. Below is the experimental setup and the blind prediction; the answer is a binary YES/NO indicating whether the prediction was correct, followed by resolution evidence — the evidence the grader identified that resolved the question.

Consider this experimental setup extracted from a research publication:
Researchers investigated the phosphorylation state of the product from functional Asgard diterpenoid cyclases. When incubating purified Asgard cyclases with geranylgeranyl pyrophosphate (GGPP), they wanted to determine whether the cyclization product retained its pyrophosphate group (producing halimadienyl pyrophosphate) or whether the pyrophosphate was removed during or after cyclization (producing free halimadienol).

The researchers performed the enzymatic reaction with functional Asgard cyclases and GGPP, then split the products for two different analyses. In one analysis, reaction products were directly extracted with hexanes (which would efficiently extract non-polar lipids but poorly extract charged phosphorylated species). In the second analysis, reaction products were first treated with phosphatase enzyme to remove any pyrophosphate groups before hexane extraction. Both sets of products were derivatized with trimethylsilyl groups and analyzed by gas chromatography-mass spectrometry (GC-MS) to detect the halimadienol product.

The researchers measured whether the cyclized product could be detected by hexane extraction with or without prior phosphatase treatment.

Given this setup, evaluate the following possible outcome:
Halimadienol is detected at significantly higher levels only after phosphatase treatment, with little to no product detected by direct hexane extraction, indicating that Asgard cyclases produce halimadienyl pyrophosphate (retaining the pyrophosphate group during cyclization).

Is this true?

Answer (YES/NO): YES